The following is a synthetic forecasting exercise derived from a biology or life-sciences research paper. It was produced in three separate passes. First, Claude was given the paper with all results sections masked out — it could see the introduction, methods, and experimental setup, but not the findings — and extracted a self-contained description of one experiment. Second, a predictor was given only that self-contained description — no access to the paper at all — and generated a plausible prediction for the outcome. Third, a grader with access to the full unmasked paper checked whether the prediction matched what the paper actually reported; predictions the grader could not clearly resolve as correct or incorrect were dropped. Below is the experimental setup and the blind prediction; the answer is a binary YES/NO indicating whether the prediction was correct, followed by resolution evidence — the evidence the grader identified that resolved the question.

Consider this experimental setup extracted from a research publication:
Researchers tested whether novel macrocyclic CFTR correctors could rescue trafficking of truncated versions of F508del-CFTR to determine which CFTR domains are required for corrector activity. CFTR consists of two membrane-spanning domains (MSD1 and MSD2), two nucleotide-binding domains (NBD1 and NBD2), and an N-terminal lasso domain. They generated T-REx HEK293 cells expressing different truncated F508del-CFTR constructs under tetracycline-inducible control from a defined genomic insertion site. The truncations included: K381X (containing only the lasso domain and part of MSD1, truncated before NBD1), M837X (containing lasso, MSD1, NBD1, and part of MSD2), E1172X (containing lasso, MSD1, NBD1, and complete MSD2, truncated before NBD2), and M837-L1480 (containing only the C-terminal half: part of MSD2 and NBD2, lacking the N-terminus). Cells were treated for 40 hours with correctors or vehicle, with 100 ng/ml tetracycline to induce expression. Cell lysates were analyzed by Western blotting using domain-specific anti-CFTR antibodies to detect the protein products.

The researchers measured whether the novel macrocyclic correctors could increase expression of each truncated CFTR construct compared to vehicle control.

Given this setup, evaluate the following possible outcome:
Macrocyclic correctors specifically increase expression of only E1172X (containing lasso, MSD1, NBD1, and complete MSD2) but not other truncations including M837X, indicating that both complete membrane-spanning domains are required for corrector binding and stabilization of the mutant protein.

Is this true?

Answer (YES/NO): YES